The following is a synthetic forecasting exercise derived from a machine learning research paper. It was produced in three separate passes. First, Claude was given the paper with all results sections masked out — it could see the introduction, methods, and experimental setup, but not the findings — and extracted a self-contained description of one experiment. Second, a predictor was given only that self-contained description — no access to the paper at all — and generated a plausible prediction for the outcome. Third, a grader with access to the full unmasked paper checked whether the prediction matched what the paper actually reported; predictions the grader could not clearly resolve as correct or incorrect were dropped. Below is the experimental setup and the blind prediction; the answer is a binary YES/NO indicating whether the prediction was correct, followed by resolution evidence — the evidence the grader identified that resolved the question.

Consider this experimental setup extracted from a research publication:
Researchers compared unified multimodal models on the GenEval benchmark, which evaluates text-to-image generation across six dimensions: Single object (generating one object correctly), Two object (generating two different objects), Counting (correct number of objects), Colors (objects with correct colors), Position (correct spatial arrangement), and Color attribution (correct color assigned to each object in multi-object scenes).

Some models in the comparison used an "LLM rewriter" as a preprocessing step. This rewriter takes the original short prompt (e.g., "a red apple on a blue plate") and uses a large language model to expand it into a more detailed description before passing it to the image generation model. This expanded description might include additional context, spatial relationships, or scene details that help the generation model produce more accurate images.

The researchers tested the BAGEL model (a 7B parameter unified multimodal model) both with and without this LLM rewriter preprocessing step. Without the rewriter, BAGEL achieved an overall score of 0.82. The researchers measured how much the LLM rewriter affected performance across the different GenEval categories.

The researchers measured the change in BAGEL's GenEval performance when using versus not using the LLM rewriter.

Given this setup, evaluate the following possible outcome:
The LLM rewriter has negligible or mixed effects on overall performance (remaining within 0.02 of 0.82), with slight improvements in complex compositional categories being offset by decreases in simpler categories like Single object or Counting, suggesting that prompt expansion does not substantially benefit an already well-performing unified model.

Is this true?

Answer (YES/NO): NO